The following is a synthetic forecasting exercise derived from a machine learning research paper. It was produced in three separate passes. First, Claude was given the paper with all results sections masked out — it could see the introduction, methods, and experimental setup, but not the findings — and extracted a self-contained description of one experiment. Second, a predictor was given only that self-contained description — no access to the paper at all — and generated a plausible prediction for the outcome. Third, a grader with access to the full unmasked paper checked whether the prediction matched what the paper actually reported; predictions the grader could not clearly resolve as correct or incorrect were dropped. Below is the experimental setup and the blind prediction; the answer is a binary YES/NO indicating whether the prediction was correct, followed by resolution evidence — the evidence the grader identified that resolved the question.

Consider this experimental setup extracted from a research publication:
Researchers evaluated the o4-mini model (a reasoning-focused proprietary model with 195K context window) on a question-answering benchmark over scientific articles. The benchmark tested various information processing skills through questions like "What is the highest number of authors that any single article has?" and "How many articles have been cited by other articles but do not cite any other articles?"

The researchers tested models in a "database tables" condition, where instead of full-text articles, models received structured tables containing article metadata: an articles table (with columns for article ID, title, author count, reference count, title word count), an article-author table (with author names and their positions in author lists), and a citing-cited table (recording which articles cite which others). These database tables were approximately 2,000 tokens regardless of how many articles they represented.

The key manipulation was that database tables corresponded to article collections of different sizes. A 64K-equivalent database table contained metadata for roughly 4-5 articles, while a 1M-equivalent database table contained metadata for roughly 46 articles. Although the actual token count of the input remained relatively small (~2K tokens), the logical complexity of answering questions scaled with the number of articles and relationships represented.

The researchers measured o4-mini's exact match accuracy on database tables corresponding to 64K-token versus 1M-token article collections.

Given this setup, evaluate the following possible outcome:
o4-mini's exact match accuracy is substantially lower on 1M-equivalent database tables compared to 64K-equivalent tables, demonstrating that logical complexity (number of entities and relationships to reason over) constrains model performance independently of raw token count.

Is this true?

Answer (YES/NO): YES